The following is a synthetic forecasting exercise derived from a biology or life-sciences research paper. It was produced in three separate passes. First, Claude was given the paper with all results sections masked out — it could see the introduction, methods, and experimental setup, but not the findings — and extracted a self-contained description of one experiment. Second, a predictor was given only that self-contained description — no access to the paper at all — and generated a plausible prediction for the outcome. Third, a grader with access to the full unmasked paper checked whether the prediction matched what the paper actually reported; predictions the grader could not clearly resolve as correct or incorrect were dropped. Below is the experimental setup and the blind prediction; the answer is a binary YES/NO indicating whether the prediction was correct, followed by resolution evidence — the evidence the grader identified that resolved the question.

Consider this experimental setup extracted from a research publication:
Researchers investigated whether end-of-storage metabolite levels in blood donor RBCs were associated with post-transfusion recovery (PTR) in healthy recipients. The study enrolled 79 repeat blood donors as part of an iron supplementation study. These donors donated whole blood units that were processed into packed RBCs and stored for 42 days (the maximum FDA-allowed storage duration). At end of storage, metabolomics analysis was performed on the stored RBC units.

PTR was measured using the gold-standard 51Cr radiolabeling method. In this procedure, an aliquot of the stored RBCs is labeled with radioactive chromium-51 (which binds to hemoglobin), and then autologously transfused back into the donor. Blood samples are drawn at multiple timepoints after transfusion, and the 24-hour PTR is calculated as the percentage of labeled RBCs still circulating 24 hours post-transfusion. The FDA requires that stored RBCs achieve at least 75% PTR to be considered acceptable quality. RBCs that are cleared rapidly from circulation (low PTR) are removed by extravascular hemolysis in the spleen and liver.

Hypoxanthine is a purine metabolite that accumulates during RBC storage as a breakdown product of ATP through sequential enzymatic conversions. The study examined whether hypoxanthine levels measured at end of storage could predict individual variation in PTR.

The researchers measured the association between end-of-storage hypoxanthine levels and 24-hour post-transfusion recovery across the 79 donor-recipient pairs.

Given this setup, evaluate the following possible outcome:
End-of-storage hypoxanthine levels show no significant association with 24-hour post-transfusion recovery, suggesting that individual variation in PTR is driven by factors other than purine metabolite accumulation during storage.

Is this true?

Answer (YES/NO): NO